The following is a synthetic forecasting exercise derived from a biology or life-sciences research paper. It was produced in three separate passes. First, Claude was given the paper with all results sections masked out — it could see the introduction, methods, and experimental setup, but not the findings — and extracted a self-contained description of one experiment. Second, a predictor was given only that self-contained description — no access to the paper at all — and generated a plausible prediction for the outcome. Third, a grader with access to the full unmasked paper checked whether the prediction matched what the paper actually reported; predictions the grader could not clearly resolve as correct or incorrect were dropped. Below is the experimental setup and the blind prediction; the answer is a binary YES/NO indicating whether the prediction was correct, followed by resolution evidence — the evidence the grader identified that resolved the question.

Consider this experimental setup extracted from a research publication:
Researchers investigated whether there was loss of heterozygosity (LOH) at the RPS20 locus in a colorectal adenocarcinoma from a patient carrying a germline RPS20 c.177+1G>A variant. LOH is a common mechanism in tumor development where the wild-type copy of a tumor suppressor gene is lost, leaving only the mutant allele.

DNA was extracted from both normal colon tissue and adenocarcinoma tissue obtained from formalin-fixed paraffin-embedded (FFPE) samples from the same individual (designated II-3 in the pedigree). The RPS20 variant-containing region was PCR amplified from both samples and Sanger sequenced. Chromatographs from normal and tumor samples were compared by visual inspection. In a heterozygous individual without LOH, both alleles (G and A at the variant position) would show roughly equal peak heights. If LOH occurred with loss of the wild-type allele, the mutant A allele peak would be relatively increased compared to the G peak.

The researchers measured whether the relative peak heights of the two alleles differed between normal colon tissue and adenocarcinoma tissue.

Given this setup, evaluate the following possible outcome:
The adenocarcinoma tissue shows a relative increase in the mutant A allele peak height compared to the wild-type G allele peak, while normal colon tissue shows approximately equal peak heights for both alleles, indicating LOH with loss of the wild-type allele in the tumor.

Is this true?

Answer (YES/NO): NO